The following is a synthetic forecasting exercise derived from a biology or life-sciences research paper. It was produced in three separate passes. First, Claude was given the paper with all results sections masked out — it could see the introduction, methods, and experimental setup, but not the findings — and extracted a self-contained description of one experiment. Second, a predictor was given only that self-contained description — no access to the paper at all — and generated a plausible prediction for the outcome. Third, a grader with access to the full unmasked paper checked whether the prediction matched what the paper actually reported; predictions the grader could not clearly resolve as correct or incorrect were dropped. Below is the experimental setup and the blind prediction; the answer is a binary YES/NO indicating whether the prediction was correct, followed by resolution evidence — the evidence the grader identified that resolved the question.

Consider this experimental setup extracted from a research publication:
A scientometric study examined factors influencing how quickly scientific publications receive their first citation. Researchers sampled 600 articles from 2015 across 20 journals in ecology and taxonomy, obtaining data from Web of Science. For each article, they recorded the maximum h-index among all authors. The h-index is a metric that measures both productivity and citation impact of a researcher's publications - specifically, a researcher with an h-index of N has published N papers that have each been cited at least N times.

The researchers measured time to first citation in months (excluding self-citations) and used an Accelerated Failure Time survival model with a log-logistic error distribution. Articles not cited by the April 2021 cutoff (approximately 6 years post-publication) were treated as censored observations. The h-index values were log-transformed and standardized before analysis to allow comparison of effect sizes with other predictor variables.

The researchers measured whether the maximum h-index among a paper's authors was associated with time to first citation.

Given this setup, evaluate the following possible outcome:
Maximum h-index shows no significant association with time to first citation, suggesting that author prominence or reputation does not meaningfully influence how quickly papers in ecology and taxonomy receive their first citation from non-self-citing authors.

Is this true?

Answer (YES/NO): NO